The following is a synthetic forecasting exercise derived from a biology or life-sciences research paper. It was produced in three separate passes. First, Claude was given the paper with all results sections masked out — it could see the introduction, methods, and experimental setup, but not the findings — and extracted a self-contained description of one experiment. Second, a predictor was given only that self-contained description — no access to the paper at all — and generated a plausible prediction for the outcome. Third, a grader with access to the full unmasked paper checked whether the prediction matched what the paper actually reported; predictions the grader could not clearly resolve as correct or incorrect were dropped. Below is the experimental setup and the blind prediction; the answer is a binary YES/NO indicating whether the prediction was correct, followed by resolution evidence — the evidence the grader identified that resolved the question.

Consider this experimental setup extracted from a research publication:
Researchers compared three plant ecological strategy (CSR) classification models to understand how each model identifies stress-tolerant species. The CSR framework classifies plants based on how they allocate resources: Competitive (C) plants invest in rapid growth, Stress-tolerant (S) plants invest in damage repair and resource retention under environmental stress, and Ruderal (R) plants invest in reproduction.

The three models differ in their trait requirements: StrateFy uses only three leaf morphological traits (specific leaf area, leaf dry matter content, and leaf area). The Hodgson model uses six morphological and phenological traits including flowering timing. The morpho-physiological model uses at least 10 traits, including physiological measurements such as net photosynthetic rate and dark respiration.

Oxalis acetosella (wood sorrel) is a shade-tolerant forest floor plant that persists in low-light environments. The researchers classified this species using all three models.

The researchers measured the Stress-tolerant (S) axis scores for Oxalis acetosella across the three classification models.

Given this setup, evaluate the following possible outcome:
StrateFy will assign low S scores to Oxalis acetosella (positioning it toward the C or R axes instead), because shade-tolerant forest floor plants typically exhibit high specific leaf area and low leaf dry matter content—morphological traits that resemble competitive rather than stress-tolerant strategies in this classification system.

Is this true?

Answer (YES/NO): YES